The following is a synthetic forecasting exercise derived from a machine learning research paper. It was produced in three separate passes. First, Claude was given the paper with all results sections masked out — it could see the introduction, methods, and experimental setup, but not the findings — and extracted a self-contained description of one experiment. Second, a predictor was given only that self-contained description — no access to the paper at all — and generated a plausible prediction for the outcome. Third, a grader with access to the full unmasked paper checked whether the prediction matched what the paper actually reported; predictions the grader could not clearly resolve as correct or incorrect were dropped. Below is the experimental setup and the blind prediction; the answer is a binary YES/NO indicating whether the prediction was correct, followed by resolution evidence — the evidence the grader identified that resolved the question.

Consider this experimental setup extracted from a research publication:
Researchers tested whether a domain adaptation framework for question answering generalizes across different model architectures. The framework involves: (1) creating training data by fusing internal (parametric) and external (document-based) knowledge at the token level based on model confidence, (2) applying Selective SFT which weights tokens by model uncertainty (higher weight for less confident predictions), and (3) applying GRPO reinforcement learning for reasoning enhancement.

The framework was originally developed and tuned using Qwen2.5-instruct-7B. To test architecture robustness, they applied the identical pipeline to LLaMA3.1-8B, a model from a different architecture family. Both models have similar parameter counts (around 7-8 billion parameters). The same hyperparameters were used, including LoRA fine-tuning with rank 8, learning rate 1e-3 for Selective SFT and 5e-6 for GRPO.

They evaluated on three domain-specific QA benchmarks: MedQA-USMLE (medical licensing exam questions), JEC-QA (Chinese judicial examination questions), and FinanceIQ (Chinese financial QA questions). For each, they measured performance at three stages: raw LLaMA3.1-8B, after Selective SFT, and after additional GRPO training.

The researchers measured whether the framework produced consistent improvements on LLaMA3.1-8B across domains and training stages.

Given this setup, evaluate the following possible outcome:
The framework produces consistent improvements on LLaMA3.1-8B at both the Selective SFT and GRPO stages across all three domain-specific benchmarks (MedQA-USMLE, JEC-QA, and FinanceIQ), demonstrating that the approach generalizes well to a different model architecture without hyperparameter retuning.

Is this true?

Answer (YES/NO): YES